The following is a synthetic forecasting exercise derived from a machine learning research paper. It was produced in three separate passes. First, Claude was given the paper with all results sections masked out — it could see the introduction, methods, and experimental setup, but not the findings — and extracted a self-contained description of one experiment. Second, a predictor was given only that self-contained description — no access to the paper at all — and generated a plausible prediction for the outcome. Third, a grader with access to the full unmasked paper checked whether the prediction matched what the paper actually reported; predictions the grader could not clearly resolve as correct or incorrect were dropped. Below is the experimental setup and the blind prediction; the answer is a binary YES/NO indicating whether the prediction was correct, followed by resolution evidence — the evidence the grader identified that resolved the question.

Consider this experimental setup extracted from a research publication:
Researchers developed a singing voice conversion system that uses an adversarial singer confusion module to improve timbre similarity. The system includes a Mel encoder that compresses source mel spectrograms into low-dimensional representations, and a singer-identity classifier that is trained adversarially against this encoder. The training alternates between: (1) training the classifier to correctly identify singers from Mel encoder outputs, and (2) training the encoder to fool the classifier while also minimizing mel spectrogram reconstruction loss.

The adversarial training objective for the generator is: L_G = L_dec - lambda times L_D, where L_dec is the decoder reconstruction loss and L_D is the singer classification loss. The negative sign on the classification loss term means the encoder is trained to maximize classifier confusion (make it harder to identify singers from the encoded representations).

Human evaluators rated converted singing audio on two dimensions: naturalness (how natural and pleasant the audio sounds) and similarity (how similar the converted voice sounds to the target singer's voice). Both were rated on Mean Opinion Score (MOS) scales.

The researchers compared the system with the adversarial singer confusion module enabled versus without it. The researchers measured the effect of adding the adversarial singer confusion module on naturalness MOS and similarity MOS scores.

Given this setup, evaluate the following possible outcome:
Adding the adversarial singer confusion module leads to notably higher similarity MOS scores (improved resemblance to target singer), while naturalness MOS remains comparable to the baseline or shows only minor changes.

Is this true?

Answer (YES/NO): NO